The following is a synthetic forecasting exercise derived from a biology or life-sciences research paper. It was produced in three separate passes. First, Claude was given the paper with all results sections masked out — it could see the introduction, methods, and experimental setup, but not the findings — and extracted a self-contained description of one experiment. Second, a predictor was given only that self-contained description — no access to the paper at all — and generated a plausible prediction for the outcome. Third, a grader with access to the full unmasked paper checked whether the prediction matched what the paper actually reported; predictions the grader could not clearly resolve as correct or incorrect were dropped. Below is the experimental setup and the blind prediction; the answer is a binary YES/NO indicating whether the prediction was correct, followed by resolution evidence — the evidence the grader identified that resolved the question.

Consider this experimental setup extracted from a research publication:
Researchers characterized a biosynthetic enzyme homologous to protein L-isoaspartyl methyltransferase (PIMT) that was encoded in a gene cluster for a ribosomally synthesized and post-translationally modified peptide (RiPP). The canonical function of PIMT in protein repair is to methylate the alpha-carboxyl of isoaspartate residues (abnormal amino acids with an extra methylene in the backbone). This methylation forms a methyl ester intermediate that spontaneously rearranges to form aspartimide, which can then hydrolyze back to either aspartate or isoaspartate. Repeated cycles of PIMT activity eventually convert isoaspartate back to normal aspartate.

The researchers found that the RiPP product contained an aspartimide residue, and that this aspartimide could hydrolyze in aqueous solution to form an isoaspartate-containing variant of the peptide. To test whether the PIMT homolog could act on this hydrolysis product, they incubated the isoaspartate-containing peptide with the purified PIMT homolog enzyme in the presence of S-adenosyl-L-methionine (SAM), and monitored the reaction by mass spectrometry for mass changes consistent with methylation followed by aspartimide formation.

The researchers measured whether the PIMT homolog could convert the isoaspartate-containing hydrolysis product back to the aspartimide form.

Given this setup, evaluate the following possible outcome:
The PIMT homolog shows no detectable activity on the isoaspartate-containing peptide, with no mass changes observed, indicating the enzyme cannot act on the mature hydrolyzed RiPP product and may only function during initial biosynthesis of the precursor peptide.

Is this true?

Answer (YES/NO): NO